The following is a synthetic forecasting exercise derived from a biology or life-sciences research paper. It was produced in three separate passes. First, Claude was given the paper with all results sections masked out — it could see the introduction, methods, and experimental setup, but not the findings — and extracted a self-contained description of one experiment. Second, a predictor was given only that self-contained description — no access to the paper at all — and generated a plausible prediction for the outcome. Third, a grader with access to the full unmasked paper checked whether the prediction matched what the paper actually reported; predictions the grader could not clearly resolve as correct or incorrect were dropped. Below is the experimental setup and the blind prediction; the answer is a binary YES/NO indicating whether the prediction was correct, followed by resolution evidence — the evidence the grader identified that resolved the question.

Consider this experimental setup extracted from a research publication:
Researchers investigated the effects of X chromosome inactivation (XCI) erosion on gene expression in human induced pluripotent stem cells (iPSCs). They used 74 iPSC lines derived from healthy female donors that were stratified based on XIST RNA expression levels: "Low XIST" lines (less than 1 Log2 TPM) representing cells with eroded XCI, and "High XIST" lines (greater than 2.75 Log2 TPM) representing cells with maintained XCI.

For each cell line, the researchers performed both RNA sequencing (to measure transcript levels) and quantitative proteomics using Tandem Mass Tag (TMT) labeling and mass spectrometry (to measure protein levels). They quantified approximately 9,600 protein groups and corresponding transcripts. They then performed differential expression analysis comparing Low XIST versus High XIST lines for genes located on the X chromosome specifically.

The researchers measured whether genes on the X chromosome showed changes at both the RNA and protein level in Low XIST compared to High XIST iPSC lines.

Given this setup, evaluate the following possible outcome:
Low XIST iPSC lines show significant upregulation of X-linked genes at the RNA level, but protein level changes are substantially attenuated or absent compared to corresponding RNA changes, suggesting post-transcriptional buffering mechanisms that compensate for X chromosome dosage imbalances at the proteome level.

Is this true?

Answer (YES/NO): NO